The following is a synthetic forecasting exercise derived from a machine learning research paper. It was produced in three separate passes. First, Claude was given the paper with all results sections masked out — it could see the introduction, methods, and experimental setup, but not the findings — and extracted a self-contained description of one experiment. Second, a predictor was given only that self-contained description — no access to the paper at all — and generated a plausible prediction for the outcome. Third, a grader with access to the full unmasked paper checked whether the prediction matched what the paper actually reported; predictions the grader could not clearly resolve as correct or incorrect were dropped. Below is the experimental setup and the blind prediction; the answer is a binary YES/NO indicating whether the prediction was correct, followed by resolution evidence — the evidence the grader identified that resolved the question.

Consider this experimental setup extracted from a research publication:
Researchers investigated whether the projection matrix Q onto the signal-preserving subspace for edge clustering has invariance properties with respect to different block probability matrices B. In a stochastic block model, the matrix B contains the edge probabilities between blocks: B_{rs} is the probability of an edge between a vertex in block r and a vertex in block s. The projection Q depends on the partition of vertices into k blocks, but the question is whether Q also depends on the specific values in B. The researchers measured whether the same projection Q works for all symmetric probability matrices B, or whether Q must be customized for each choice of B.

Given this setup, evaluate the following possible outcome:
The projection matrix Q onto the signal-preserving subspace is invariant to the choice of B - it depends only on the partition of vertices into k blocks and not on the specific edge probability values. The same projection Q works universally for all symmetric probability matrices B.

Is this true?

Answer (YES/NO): YES